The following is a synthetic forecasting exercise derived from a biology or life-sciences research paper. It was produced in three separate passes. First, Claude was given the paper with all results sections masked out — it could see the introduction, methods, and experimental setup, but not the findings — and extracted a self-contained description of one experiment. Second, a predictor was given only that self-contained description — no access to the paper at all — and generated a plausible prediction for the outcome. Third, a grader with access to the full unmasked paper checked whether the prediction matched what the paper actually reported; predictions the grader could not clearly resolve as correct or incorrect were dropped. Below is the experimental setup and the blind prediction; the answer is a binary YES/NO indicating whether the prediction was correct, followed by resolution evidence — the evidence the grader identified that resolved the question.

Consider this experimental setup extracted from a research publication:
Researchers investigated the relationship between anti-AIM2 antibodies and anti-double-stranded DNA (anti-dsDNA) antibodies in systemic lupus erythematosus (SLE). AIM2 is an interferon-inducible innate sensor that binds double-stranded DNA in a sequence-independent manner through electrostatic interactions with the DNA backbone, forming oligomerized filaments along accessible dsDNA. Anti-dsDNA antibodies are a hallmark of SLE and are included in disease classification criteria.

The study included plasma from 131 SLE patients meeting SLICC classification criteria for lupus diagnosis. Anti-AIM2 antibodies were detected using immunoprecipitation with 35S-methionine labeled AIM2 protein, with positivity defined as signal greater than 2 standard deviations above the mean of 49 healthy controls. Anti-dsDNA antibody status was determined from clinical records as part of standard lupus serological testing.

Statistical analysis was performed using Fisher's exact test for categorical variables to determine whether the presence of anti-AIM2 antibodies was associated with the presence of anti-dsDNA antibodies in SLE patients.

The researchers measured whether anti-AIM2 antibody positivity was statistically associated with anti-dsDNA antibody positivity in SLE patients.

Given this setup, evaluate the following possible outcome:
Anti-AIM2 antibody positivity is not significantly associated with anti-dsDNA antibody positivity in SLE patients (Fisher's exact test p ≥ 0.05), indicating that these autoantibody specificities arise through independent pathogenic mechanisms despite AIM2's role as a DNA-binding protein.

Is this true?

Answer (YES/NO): NO